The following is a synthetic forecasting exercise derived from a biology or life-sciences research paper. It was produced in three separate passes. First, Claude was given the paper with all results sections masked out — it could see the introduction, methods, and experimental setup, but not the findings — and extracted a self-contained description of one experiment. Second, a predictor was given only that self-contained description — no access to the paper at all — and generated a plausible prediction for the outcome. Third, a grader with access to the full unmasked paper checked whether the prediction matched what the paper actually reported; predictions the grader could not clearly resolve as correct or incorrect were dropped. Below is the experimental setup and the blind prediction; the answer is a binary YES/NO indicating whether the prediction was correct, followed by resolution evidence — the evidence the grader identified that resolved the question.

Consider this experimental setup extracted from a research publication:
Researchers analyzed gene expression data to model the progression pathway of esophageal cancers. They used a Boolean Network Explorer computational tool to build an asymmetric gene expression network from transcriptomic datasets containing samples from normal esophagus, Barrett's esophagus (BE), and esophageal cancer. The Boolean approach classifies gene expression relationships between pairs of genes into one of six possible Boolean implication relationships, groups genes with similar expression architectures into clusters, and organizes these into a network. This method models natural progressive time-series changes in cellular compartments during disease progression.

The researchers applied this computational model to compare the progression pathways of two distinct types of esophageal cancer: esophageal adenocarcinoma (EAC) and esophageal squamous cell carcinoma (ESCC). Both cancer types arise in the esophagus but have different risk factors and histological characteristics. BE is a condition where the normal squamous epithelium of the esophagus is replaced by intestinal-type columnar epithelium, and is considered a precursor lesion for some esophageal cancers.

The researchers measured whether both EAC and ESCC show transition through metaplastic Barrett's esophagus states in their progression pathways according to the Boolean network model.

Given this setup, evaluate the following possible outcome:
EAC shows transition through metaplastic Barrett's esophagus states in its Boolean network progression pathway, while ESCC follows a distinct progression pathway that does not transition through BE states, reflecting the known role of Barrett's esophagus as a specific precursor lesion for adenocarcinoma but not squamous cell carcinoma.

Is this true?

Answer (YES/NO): YES